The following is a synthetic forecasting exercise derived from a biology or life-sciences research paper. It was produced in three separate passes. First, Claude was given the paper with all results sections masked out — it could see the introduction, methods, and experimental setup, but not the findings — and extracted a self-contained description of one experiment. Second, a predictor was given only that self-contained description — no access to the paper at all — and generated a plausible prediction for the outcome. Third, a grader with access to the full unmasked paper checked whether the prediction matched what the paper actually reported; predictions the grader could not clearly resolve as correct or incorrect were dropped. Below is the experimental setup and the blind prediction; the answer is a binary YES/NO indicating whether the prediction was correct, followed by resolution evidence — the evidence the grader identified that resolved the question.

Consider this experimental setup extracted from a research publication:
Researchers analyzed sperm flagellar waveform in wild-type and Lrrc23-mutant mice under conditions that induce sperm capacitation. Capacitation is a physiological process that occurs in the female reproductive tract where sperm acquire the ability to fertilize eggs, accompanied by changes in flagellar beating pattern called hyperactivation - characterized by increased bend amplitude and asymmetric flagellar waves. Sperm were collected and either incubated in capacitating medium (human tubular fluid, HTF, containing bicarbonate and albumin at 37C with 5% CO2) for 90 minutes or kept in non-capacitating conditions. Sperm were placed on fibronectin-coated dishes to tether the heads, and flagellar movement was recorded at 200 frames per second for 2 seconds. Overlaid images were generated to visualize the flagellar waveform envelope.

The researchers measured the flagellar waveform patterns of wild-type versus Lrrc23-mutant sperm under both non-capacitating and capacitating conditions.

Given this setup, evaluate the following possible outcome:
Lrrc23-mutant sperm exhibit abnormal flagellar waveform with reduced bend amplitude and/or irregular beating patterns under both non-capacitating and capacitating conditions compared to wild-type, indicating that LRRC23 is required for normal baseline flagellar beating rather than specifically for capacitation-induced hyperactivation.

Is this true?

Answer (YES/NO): YES